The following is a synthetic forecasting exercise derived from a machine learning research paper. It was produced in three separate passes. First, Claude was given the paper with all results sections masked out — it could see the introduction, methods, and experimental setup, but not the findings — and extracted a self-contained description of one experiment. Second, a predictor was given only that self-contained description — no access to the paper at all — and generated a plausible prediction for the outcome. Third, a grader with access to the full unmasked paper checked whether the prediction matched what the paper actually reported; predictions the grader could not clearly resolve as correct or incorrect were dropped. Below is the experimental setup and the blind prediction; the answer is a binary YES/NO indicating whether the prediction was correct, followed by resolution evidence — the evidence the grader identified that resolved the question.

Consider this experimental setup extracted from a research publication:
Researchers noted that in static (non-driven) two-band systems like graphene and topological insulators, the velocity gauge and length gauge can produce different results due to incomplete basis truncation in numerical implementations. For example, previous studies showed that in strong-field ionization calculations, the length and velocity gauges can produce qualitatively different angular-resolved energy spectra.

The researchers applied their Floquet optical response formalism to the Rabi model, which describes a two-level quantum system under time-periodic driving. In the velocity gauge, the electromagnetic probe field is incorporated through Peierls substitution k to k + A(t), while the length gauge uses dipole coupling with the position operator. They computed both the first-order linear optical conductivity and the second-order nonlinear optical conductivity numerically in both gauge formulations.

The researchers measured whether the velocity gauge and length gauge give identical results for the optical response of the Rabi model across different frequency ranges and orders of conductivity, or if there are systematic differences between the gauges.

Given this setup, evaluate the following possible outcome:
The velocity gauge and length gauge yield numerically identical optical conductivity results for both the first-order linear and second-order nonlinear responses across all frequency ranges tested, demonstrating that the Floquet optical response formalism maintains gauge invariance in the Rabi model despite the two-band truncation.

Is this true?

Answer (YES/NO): NO